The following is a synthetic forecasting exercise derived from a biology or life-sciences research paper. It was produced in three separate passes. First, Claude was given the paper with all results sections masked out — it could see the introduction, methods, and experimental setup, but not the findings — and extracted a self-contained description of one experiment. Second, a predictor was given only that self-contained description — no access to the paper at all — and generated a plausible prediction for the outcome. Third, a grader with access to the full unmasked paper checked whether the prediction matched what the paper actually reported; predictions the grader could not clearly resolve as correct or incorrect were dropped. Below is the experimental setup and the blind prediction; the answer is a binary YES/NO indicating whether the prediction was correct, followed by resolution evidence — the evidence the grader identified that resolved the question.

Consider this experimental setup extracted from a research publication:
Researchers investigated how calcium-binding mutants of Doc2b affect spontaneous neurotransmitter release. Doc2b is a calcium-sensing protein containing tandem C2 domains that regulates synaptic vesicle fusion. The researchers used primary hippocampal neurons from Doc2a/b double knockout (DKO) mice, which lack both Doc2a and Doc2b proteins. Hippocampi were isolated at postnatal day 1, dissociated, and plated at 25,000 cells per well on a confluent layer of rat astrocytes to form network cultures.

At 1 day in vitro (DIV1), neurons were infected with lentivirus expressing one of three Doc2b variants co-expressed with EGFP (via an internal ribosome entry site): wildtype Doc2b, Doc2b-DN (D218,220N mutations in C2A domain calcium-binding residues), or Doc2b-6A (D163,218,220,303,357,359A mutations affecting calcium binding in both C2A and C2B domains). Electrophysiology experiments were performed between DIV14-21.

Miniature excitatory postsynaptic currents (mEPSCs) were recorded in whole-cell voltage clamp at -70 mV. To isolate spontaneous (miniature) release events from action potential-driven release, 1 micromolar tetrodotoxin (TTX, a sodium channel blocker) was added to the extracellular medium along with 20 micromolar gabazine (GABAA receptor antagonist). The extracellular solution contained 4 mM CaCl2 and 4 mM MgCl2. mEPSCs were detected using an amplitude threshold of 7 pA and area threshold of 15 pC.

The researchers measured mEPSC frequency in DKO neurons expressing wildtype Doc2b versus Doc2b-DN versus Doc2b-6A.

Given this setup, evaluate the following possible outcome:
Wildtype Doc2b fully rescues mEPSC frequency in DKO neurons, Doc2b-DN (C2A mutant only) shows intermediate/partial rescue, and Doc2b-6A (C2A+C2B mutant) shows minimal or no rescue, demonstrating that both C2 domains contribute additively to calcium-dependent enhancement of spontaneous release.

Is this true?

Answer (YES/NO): NO